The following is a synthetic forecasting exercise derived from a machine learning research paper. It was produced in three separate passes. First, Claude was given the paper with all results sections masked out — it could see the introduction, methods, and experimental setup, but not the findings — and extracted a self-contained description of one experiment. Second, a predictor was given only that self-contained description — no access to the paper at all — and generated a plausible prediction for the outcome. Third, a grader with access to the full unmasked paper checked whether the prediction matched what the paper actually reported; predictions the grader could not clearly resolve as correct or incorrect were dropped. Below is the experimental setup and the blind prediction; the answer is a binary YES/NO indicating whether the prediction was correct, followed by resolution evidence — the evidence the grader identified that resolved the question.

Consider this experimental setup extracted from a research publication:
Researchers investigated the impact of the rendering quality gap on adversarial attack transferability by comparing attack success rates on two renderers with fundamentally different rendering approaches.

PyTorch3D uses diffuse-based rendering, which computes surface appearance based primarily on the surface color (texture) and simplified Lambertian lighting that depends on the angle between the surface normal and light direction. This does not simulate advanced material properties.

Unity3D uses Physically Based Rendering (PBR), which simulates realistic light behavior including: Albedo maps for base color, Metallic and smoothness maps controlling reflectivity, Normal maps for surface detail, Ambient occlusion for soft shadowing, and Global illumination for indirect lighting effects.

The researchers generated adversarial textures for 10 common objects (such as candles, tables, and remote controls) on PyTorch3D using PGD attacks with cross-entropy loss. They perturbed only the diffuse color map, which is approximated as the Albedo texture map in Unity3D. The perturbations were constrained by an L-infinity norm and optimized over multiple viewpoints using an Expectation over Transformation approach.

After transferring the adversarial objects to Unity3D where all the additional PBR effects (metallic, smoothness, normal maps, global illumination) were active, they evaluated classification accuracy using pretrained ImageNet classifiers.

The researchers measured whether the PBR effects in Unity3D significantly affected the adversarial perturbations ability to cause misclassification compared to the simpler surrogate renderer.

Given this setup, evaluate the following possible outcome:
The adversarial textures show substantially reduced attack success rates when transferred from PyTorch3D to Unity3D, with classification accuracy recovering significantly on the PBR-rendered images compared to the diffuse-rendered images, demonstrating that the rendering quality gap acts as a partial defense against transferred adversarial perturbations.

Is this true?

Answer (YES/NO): YES